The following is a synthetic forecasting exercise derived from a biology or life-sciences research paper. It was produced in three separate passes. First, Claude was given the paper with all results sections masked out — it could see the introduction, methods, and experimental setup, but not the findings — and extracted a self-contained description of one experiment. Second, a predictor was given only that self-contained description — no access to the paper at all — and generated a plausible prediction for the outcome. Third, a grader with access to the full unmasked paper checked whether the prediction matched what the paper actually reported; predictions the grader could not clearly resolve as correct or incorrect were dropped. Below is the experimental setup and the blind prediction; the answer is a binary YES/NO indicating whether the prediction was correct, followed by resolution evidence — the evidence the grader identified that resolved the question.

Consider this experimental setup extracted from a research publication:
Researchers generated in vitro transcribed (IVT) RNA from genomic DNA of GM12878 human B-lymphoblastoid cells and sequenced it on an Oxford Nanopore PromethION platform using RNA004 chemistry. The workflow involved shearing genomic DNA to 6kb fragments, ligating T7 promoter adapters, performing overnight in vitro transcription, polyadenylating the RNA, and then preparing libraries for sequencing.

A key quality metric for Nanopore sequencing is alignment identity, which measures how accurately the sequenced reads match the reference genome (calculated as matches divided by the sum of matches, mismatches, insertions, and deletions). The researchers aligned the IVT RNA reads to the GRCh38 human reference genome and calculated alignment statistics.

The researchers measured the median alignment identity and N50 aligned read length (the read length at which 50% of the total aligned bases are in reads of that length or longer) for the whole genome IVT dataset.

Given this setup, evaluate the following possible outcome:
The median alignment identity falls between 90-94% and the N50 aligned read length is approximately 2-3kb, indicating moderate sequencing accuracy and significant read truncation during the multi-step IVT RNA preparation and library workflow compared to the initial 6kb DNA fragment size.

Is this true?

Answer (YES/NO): NO